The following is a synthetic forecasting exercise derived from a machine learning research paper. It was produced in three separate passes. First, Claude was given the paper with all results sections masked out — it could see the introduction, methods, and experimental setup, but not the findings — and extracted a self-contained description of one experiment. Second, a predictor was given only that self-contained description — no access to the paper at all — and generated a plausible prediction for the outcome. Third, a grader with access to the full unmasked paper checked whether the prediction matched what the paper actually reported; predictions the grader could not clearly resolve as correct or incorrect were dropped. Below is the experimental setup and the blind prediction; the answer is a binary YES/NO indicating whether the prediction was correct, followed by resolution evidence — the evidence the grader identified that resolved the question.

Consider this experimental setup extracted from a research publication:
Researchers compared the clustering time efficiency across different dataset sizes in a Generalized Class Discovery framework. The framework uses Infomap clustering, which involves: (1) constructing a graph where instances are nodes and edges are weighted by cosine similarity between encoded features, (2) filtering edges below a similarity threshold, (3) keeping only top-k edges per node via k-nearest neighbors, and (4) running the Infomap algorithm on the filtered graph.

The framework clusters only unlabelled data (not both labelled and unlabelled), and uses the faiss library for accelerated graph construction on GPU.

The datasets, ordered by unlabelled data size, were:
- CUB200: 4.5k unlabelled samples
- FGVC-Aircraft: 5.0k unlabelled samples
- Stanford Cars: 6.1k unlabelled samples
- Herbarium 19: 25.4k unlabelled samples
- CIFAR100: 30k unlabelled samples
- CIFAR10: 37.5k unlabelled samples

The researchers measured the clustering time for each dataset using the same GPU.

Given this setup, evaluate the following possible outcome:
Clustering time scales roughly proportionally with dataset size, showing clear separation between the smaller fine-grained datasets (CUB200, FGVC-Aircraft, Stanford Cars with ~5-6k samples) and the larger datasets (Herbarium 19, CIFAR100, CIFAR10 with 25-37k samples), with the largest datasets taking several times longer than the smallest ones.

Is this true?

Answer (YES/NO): NO